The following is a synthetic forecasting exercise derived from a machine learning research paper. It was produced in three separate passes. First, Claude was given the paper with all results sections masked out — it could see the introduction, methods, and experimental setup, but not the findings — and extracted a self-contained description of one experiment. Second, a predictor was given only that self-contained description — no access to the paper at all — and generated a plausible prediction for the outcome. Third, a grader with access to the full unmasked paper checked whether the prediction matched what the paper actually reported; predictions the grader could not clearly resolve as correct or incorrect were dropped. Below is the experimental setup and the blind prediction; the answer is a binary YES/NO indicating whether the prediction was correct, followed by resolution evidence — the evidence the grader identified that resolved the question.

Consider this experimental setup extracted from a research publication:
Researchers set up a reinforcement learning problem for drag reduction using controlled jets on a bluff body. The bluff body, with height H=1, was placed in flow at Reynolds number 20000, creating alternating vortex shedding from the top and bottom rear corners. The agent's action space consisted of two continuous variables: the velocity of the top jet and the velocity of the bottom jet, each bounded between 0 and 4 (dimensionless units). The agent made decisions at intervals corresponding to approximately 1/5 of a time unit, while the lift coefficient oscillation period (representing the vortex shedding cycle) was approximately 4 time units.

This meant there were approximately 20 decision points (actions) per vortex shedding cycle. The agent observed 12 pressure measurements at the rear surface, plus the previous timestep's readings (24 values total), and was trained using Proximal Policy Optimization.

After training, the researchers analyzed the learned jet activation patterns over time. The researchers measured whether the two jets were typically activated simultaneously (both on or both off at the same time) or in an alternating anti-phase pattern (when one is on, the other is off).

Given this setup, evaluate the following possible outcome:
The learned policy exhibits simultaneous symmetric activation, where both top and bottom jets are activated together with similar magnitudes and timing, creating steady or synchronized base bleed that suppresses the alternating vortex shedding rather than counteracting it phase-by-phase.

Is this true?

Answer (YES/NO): NO